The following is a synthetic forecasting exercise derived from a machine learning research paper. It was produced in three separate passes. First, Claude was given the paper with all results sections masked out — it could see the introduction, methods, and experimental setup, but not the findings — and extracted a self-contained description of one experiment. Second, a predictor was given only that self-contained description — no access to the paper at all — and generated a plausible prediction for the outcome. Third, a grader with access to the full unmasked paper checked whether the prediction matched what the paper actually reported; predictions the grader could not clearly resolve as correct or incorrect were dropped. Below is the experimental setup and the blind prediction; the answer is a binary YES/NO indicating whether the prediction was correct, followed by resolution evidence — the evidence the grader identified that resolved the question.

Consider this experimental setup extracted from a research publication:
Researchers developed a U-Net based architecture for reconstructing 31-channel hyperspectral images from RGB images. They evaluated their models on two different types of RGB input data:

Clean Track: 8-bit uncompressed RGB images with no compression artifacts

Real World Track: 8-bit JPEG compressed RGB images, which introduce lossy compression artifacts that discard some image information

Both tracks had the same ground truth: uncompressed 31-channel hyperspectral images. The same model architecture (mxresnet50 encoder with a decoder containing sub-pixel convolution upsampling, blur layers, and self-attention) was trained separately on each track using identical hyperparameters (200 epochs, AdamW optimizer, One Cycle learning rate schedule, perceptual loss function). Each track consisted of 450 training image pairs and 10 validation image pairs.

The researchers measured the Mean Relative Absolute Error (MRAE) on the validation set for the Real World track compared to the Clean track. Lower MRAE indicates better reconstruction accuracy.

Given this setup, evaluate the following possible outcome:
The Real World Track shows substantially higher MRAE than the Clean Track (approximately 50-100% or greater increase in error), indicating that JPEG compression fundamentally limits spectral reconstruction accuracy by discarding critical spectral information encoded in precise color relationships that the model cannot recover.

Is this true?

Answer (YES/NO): YES